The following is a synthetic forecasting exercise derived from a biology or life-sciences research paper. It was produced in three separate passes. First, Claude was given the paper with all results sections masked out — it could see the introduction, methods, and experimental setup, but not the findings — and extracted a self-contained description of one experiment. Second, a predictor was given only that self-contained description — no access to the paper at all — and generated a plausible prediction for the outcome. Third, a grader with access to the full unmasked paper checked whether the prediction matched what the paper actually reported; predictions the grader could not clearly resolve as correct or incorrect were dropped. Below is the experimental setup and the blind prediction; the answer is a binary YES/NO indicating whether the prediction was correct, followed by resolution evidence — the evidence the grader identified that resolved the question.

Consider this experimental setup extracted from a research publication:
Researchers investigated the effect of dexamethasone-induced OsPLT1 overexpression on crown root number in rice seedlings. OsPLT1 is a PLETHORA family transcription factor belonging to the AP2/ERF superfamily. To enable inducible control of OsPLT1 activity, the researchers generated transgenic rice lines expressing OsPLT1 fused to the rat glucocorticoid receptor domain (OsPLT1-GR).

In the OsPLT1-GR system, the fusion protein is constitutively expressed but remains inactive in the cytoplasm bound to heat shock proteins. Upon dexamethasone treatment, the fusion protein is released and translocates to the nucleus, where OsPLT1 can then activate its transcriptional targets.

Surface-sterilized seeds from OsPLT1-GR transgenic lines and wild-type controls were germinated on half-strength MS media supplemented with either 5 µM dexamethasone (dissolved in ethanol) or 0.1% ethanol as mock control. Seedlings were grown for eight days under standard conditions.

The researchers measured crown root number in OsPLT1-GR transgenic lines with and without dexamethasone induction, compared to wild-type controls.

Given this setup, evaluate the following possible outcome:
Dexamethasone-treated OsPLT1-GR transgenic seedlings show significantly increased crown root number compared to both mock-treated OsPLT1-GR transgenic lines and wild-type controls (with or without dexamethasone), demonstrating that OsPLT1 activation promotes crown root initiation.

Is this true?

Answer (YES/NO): YES